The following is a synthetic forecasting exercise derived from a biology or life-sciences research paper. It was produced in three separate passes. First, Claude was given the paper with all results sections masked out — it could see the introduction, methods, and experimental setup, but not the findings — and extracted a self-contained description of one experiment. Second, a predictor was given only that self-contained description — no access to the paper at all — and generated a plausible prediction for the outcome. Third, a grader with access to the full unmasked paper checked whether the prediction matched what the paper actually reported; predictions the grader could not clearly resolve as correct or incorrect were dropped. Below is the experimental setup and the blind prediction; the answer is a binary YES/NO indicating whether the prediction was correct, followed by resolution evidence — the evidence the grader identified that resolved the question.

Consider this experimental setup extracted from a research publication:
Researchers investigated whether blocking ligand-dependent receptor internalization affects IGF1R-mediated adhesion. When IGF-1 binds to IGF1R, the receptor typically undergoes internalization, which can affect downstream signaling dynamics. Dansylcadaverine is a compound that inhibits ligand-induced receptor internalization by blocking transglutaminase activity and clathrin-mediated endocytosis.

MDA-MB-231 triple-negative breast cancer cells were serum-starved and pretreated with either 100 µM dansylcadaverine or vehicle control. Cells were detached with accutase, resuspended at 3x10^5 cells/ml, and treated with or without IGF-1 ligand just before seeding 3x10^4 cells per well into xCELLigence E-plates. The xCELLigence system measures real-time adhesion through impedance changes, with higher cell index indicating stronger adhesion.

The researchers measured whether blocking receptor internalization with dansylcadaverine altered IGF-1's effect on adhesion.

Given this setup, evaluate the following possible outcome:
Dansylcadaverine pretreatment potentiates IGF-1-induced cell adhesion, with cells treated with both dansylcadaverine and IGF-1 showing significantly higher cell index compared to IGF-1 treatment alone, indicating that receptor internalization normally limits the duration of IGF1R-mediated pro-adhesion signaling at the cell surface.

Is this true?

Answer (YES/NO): NO